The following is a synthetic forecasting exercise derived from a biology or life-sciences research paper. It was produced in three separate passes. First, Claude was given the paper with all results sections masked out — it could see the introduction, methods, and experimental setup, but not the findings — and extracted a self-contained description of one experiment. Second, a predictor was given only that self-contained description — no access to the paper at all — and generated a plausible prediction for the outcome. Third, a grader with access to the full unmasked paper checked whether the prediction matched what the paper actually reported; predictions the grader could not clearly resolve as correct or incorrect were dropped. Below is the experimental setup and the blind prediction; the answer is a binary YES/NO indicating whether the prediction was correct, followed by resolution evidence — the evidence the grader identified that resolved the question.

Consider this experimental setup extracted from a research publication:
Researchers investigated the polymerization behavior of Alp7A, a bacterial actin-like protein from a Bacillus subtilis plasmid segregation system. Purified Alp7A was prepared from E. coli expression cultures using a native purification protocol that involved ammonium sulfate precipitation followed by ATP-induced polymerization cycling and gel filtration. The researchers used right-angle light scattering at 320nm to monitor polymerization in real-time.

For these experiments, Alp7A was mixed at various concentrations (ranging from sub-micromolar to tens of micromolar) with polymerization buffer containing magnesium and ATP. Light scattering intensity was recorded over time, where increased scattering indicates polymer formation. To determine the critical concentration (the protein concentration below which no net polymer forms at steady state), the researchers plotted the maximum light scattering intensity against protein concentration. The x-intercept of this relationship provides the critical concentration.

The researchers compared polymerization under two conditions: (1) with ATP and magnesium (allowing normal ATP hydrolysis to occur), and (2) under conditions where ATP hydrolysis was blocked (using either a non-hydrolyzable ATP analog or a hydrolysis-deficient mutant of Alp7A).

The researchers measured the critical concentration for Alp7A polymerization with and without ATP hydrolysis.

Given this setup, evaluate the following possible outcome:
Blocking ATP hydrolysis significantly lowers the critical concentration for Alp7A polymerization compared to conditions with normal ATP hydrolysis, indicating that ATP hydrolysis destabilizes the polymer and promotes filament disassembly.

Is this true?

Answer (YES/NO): YES